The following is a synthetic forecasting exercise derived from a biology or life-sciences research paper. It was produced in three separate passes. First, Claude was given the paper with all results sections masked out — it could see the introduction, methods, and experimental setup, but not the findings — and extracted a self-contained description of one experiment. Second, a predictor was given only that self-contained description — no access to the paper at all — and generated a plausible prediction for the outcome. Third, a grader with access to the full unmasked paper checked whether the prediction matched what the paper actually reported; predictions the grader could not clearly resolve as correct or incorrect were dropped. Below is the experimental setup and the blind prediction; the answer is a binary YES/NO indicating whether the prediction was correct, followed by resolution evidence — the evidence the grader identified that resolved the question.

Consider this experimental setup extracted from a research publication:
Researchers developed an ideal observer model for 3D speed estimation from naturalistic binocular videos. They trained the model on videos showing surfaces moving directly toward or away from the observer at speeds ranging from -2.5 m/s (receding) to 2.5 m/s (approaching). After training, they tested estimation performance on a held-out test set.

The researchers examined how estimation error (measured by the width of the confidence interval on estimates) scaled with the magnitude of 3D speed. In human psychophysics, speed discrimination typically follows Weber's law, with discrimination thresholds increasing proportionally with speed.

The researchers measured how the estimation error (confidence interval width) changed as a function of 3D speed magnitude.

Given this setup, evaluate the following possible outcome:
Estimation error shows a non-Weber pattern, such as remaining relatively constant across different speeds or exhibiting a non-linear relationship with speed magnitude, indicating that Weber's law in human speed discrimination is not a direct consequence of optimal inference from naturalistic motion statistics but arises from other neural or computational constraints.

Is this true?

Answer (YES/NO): NO